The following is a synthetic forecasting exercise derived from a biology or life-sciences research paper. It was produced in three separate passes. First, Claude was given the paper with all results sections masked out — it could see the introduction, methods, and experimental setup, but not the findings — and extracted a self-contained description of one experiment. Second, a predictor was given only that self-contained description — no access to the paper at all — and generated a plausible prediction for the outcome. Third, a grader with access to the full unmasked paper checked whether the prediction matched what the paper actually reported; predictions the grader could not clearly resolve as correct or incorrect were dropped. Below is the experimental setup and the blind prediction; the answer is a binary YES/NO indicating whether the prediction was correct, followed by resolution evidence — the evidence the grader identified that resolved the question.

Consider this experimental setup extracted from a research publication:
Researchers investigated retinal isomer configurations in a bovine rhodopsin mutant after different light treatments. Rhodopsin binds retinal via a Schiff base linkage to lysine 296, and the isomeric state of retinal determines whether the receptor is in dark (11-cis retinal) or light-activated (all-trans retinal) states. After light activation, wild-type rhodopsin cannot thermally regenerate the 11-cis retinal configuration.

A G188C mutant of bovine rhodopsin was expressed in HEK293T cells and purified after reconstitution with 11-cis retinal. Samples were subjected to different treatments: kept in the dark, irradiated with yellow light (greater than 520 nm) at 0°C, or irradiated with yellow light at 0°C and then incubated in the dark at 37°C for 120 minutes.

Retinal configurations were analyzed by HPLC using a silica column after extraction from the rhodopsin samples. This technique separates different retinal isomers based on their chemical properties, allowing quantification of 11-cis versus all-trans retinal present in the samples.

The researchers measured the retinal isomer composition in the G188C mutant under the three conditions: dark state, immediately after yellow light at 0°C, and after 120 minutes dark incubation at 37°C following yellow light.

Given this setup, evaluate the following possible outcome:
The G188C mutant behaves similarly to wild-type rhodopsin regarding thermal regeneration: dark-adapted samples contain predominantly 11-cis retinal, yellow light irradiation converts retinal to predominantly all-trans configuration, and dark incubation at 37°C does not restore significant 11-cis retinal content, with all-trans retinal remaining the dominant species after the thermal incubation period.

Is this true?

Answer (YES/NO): NO